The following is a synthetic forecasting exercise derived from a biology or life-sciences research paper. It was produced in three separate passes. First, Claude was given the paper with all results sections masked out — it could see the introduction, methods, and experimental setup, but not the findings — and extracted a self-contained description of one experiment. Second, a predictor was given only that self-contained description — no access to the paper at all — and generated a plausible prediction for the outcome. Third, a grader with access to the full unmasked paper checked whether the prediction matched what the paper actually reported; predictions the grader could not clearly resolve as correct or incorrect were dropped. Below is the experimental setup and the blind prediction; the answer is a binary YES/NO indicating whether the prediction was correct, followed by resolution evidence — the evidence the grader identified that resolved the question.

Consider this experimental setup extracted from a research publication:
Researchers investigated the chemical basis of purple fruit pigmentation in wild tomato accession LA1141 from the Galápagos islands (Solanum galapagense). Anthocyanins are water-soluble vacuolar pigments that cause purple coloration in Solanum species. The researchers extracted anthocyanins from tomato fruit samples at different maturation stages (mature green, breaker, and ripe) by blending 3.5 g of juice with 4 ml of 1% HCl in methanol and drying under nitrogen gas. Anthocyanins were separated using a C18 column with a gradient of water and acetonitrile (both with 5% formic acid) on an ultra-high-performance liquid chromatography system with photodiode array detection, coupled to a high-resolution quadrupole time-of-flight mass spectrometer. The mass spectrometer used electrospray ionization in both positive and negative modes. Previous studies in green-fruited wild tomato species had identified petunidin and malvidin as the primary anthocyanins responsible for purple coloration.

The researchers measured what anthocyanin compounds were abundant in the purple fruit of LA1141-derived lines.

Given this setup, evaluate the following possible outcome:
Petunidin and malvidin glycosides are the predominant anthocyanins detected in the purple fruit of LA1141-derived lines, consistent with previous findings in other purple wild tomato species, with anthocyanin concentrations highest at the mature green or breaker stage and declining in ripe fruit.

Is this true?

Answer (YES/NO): YES